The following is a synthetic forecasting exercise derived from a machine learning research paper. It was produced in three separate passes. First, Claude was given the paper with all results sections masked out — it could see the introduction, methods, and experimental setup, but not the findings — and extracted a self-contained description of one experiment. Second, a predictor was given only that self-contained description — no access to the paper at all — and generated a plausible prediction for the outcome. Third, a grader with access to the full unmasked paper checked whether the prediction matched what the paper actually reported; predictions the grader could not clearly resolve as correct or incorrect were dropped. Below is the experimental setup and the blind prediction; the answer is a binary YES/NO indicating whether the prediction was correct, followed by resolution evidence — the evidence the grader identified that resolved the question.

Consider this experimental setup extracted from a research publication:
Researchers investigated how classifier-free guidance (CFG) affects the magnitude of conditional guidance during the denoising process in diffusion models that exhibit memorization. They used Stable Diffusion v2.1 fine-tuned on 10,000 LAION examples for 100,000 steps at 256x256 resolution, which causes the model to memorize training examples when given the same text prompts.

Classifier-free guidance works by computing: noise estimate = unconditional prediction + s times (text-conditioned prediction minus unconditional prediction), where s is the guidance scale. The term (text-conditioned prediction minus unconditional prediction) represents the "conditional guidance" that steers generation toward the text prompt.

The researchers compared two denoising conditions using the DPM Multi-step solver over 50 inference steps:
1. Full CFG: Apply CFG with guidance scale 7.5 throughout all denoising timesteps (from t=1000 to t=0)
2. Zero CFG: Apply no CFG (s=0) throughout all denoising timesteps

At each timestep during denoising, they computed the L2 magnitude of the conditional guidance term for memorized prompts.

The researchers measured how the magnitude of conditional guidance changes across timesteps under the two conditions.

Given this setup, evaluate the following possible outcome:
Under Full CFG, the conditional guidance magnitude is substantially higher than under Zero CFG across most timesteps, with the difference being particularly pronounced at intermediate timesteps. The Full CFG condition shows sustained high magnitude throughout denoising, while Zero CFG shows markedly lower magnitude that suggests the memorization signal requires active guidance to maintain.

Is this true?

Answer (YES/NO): NO